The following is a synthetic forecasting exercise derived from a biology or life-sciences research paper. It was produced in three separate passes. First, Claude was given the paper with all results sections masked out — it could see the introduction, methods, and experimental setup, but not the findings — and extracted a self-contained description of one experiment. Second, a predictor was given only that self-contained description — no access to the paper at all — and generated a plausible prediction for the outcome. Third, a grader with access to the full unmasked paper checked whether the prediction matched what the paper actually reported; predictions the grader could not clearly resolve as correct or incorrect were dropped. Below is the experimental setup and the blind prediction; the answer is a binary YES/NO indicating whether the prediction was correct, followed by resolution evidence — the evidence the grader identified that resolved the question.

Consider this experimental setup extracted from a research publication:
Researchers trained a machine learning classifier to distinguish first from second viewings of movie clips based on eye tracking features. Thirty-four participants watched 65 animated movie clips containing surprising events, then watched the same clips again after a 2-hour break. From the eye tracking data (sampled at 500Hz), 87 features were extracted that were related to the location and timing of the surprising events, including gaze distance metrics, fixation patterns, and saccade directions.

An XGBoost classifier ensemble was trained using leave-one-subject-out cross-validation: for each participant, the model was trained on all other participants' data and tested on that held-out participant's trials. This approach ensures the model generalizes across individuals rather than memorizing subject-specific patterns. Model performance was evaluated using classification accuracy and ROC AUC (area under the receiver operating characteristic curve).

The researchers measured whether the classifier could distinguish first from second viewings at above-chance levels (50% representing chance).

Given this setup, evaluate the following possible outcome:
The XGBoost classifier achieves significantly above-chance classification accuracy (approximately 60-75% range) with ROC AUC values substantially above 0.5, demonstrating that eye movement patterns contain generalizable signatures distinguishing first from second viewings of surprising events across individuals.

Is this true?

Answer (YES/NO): YES